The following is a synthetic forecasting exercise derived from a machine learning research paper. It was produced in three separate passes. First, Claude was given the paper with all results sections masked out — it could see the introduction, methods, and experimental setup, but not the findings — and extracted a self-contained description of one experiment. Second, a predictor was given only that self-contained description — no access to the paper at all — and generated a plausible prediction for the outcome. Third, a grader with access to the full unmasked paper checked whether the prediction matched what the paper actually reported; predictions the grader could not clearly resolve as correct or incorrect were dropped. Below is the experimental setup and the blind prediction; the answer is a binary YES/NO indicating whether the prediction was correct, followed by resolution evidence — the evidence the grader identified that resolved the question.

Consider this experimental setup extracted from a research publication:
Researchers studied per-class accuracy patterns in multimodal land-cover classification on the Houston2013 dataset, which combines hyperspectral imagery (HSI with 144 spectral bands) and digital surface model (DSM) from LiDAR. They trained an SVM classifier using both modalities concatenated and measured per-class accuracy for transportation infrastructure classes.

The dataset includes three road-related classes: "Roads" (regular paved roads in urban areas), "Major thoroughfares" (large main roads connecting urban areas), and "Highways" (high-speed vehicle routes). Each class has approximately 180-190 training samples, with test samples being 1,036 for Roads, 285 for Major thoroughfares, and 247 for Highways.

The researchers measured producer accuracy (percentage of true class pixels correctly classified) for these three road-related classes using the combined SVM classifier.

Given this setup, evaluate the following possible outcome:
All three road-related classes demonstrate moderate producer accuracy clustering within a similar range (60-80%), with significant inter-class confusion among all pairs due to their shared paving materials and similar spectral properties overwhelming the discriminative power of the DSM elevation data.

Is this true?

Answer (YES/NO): NO